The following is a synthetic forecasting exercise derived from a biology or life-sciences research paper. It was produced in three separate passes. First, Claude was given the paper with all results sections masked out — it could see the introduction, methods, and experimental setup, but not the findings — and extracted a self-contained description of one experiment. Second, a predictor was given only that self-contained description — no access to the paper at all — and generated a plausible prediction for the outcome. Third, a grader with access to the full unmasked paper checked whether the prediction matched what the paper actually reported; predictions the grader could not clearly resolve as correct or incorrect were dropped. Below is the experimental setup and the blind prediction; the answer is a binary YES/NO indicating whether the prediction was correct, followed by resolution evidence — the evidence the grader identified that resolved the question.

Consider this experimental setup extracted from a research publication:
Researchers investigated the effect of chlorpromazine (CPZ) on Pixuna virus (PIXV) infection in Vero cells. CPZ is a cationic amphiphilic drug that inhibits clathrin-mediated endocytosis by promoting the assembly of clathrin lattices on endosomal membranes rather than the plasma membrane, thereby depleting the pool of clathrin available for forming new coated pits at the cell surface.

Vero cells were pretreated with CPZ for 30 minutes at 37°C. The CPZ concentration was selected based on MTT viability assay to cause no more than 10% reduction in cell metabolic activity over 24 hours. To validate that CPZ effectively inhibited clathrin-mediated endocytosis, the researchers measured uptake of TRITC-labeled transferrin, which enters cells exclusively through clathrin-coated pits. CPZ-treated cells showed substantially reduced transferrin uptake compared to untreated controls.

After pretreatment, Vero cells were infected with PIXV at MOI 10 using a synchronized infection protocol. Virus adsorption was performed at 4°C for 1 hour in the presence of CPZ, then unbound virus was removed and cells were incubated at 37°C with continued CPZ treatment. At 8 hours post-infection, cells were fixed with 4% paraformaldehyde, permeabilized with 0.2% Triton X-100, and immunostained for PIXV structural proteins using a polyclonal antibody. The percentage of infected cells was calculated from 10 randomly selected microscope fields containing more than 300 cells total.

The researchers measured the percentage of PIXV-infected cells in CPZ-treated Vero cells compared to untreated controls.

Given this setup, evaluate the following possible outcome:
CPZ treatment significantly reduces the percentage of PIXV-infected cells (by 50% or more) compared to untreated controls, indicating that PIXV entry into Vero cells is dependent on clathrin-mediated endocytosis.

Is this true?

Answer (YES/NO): NO